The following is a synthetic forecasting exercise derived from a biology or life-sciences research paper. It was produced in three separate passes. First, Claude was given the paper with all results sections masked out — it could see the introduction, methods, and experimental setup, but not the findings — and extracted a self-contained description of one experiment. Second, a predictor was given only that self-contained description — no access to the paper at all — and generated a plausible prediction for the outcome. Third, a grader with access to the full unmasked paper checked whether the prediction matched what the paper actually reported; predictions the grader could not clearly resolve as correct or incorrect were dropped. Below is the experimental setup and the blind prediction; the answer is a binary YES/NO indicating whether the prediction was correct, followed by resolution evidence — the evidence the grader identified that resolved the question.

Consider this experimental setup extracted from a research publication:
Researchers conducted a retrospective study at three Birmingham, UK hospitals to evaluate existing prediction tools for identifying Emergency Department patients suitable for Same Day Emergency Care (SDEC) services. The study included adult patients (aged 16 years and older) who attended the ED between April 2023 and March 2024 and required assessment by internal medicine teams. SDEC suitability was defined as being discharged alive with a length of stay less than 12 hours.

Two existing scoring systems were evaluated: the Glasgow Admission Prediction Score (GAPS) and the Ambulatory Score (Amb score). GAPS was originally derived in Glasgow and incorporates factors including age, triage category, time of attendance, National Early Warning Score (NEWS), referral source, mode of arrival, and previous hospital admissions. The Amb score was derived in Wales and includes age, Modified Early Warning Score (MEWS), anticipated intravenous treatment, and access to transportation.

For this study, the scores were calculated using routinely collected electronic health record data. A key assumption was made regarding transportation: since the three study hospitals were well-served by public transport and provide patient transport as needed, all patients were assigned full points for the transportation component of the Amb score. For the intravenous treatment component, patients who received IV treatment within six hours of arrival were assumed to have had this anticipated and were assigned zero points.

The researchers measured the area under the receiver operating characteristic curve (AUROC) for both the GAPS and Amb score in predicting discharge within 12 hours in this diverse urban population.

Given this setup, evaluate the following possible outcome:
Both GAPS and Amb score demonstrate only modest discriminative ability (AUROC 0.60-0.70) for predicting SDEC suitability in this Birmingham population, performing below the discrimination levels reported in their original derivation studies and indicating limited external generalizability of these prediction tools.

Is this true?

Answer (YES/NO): NO